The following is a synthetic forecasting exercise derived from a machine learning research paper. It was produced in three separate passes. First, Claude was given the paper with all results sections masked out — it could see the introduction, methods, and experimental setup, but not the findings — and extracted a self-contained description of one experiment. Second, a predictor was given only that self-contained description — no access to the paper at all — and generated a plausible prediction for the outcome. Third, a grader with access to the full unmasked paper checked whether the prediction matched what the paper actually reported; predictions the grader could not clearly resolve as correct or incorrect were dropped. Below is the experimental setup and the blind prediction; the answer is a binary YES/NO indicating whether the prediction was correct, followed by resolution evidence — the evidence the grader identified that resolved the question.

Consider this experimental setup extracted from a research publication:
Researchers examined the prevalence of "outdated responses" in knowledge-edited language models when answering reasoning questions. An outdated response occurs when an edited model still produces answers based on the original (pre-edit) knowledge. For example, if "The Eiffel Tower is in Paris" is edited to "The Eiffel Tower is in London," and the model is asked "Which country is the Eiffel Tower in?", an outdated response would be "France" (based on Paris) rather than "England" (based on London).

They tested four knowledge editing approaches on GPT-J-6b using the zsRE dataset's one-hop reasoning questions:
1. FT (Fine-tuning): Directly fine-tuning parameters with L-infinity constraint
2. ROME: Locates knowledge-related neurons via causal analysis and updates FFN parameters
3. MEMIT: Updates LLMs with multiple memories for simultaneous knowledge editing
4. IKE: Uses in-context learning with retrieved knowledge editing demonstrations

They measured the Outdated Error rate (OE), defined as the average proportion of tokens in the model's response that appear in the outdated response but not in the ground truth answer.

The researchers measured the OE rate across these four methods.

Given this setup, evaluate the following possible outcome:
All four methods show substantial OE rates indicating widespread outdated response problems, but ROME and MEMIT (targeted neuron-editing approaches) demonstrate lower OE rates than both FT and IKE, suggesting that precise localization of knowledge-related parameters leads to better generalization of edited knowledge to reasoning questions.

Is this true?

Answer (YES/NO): NO